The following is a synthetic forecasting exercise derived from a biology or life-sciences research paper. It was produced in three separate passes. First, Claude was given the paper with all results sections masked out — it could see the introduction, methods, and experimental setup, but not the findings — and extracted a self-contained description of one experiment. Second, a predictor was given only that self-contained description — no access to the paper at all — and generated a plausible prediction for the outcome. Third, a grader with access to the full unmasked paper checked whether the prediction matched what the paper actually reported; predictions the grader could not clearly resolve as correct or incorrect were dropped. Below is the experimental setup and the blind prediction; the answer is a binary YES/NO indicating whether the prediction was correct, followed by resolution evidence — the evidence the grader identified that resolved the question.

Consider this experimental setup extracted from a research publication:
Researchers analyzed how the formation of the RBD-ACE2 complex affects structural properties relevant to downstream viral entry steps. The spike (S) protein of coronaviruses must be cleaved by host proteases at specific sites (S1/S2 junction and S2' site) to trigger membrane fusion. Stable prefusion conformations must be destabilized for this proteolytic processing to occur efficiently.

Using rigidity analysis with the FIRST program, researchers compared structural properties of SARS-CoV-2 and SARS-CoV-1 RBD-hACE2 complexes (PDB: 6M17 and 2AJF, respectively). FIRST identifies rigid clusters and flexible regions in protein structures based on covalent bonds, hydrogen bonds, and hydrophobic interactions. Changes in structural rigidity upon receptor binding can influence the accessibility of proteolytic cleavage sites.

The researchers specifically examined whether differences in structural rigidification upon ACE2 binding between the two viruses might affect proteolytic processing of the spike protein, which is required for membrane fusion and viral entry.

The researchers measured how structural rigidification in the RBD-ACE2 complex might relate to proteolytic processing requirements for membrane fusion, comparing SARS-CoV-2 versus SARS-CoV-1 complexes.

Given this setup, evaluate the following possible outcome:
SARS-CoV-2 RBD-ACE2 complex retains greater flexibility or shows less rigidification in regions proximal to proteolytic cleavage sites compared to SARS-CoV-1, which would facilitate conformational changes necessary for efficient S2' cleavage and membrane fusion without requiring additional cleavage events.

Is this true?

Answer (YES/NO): NO